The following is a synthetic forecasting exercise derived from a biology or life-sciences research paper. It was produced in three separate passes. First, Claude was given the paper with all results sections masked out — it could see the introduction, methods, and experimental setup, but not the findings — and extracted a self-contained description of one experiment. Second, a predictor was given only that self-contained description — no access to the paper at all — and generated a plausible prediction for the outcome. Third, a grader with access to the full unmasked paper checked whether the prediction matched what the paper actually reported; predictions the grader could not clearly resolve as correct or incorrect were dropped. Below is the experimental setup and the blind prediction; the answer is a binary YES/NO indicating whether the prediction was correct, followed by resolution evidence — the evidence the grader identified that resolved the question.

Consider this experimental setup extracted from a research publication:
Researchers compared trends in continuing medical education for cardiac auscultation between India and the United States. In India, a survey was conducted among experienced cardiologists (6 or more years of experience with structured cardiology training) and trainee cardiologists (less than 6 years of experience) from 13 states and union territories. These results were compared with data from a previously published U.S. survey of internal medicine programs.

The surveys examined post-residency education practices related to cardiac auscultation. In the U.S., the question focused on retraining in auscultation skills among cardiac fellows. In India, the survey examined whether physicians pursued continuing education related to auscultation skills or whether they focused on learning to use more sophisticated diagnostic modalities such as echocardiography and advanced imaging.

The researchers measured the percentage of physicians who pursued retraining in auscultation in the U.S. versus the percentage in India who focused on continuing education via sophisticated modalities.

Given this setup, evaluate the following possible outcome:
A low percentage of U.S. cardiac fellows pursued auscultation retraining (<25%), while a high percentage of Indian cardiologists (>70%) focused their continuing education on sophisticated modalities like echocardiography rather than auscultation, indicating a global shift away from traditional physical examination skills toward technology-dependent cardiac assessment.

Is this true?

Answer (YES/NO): NO